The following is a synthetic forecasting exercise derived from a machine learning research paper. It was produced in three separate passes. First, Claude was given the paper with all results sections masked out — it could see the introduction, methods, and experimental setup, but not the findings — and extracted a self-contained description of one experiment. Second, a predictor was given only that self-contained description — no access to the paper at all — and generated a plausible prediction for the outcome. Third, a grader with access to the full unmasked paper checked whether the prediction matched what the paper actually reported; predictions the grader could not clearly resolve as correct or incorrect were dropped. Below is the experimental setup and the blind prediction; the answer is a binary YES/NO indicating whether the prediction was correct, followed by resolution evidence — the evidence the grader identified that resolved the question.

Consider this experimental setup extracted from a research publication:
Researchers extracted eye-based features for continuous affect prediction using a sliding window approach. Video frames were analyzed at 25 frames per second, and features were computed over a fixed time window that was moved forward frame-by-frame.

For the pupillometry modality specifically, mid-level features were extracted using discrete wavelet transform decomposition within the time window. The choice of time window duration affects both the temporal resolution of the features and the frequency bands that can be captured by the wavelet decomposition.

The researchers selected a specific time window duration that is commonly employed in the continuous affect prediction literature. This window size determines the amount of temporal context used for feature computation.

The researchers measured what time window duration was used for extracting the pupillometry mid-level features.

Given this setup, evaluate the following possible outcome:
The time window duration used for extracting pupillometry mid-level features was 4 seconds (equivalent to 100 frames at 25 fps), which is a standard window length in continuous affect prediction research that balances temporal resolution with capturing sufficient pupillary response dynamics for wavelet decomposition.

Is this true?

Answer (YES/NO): NO